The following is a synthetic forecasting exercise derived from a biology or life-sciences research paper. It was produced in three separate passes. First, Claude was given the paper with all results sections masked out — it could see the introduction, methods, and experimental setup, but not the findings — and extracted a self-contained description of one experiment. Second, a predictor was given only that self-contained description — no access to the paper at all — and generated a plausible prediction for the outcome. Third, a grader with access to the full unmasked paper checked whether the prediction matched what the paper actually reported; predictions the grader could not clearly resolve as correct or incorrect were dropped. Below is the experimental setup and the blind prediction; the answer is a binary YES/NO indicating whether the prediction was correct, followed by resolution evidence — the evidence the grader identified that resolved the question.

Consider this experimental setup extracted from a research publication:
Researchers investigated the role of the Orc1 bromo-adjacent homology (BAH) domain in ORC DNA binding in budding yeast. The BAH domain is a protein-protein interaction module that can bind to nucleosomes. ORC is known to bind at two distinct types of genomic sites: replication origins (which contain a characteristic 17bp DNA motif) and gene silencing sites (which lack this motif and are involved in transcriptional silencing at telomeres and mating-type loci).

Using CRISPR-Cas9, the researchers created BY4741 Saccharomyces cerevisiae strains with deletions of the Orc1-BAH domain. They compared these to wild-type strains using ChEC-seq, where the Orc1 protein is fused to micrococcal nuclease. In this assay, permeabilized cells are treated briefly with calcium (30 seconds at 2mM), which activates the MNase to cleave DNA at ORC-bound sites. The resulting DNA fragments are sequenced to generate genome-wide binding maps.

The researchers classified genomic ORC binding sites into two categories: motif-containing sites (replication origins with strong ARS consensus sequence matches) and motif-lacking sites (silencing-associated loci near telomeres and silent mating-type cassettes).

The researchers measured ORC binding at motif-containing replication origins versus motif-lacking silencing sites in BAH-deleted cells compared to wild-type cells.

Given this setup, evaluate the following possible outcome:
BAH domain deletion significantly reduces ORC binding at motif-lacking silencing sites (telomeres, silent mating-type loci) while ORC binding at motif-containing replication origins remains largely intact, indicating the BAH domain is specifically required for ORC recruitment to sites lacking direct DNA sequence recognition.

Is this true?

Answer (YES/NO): YES